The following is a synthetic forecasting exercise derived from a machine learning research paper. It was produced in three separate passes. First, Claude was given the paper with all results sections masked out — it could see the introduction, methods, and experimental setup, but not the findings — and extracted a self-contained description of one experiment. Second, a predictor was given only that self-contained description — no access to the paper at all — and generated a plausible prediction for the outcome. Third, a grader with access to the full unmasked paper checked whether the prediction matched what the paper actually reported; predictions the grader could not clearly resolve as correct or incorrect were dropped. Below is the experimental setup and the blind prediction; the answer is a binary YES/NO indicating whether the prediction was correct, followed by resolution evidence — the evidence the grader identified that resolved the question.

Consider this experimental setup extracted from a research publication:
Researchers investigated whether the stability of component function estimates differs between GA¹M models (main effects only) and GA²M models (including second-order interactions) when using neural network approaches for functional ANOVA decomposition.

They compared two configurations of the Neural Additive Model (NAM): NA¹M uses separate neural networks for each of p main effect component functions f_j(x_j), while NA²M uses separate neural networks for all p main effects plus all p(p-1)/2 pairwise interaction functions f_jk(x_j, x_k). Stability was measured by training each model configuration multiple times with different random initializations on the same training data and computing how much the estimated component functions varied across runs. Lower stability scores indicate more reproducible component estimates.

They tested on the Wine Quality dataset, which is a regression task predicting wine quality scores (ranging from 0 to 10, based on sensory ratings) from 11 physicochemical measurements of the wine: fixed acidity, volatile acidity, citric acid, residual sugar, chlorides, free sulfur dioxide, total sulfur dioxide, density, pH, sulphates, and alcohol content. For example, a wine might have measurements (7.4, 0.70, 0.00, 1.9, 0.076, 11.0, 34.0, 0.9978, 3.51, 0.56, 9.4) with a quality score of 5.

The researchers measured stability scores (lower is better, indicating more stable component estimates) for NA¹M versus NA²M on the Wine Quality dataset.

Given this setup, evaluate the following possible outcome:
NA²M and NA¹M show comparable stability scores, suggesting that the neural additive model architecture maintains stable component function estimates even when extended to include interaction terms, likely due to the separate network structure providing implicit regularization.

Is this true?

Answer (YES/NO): NO